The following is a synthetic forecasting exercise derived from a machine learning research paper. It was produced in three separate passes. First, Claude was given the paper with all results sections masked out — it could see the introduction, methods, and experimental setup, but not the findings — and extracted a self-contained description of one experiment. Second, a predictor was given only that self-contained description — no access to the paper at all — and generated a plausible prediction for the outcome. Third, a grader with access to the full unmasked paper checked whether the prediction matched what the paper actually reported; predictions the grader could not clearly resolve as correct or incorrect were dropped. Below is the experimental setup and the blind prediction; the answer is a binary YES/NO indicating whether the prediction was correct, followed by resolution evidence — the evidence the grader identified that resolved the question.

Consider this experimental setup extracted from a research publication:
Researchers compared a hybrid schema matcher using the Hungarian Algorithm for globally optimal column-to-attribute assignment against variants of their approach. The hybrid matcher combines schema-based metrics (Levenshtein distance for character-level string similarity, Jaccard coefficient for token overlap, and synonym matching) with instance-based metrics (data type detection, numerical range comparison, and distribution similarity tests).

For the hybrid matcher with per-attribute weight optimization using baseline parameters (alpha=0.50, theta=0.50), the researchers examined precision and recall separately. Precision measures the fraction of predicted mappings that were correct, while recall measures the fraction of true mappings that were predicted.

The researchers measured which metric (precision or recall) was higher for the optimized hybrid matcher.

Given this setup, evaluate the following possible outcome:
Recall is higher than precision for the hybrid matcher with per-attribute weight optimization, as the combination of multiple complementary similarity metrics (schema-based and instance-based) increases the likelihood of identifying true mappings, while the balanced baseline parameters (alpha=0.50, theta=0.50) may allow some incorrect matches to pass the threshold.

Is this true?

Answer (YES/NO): NO